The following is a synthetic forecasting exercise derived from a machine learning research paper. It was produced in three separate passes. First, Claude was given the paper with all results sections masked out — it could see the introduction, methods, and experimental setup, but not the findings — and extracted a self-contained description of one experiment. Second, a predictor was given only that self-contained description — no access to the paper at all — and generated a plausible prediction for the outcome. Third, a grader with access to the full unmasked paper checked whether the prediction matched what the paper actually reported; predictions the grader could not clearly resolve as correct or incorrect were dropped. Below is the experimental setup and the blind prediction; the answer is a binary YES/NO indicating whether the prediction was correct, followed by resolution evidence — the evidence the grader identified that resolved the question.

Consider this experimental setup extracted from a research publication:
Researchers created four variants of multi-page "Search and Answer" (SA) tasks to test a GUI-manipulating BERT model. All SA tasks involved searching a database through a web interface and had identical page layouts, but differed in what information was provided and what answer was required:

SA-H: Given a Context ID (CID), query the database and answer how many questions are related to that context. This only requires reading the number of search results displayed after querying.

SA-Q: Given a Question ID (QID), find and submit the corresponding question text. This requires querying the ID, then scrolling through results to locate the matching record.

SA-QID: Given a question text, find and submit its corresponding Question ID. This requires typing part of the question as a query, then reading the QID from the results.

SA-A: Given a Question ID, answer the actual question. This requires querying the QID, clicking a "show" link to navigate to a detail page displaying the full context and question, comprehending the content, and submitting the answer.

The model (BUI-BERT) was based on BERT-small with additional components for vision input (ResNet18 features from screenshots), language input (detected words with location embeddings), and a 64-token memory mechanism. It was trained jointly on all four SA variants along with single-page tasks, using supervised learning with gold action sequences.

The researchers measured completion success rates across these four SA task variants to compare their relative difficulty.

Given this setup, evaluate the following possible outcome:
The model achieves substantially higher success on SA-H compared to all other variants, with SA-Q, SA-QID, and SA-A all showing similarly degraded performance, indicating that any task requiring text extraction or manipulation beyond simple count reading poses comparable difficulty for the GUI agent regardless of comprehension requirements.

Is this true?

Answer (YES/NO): NO